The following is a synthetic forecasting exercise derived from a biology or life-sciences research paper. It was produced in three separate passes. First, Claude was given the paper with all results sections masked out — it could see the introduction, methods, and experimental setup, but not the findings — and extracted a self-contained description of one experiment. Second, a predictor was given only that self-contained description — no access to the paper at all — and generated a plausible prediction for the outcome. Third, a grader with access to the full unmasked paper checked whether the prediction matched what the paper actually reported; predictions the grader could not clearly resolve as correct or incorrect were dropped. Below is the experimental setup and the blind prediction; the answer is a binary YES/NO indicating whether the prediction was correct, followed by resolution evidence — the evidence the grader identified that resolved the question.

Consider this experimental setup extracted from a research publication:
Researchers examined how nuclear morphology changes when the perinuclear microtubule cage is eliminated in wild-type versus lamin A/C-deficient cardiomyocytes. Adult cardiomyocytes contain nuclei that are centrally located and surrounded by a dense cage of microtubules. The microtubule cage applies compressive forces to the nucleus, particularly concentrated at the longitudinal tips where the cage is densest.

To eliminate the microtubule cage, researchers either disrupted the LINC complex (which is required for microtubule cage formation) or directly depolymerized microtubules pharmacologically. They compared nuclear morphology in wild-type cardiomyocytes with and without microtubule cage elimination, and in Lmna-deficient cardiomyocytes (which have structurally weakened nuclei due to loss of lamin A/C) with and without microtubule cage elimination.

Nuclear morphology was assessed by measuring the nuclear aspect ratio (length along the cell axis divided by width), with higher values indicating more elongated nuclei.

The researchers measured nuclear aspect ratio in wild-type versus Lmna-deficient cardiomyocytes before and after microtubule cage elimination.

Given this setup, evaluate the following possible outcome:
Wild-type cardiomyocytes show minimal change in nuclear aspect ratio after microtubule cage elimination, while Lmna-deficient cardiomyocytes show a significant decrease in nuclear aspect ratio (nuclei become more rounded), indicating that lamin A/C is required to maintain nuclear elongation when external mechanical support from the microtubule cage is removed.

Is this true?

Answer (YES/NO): NO